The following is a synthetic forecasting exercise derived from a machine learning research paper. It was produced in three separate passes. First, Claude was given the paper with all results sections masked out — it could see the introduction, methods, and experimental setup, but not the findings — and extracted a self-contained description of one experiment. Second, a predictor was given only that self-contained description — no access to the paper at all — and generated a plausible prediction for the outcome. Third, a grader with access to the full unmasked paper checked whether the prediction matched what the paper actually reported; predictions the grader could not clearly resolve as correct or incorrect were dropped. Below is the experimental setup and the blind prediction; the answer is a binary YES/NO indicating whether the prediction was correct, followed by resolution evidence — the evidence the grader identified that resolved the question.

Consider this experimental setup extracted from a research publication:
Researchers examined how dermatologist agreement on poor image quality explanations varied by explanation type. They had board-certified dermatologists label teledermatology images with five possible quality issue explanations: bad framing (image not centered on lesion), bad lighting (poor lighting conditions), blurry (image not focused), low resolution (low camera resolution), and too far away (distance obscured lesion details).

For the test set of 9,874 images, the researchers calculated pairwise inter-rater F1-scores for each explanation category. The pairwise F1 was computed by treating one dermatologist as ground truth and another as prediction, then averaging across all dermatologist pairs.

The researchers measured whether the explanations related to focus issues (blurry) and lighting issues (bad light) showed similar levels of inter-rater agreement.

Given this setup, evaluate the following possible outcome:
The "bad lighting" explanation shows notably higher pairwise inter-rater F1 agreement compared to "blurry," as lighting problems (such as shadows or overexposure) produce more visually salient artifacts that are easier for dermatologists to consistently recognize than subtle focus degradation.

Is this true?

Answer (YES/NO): NO